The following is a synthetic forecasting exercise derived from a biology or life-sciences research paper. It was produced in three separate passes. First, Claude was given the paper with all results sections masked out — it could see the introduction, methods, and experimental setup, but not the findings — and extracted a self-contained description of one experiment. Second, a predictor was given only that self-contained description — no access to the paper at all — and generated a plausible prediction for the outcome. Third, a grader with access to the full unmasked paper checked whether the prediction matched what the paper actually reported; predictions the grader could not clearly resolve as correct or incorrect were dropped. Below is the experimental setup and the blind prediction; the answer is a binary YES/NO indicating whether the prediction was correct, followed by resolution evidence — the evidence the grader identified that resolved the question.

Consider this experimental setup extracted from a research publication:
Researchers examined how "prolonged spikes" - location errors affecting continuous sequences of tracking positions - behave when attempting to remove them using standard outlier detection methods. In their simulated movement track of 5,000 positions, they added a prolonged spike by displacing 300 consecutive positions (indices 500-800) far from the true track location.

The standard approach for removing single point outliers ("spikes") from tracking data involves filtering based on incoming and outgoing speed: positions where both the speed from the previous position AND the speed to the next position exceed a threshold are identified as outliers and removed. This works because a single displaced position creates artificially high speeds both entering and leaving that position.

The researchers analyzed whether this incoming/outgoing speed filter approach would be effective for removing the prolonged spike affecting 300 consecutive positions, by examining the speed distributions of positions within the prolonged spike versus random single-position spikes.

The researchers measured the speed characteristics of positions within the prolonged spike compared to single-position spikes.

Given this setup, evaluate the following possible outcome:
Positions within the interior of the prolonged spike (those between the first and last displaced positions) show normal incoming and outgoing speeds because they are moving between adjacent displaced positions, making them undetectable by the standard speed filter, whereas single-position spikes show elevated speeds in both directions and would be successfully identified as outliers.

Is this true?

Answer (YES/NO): YES